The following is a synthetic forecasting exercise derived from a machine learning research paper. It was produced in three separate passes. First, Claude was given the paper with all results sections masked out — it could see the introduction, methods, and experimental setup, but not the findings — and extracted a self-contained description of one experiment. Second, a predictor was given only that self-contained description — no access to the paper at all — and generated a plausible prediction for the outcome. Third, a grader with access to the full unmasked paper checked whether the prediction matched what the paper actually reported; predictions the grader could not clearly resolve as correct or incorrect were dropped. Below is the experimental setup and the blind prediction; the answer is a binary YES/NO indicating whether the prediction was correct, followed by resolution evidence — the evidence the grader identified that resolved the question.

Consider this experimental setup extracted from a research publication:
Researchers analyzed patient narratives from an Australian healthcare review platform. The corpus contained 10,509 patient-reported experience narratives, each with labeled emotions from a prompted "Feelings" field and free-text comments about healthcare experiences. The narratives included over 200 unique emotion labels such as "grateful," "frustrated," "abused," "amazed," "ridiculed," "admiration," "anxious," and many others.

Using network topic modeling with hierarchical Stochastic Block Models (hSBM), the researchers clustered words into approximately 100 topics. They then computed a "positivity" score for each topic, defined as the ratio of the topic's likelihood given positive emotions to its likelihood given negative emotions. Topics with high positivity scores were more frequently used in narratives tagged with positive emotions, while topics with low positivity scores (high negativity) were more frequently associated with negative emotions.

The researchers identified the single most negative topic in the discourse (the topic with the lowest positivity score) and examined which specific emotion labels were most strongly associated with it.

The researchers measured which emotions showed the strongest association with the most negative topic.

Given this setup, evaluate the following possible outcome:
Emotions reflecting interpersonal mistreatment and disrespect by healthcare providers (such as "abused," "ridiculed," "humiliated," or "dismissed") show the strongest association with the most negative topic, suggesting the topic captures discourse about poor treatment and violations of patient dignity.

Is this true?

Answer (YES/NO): YES